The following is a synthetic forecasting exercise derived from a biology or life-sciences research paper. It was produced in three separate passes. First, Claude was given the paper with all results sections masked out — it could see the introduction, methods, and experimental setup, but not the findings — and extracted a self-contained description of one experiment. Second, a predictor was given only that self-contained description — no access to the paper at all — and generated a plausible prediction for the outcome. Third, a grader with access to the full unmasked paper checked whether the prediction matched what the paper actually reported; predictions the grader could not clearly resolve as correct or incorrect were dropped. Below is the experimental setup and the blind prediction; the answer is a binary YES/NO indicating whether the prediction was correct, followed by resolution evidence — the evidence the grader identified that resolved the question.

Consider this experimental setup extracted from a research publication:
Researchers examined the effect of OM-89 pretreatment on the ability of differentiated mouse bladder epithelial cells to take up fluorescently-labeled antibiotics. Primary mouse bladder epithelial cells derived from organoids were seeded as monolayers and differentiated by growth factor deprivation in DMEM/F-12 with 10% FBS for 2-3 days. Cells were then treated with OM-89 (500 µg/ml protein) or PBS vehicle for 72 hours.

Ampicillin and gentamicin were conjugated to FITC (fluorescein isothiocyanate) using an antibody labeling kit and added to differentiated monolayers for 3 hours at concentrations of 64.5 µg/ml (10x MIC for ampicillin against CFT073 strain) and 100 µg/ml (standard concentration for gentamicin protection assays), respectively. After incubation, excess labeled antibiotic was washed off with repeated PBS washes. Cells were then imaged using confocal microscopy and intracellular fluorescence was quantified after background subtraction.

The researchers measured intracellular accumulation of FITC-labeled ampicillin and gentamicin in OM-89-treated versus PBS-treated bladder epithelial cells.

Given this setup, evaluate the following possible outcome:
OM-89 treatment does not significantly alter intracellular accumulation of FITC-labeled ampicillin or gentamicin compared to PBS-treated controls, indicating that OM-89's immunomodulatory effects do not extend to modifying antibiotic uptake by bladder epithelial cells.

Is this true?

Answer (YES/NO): NO